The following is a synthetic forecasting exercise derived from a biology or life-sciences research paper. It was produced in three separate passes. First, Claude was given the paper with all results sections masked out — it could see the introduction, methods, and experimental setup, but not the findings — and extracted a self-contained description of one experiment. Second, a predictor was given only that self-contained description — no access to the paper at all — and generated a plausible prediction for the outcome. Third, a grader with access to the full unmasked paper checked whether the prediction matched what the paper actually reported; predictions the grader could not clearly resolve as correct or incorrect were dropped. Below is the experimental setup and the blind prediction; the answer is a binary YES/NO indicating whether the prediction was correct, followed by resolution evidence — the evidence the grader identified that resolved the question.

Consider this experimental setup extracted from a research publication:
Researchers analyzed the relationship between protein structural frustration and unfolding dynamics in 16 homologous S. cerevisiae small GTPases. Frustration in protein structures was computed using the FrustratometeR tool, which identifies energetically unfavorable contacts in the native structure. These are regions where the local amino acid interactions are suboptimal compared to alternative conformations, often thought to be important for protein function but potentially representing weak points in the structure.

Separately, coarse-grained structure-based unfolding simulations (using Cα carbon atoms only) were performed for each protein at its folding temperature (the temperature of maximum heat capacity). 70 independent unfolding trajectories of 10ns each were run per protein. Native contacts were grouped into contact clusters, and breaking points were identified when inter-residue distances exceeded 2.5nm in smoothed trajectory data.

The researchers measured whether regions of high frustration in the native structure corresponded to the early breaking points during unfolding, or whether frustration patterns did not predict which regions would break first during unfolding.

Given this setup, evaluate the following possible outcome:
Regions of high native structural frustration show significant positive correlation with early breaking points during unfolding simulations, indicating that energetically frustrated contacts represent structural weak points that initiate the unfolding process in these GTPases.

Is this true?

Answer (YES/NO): NO